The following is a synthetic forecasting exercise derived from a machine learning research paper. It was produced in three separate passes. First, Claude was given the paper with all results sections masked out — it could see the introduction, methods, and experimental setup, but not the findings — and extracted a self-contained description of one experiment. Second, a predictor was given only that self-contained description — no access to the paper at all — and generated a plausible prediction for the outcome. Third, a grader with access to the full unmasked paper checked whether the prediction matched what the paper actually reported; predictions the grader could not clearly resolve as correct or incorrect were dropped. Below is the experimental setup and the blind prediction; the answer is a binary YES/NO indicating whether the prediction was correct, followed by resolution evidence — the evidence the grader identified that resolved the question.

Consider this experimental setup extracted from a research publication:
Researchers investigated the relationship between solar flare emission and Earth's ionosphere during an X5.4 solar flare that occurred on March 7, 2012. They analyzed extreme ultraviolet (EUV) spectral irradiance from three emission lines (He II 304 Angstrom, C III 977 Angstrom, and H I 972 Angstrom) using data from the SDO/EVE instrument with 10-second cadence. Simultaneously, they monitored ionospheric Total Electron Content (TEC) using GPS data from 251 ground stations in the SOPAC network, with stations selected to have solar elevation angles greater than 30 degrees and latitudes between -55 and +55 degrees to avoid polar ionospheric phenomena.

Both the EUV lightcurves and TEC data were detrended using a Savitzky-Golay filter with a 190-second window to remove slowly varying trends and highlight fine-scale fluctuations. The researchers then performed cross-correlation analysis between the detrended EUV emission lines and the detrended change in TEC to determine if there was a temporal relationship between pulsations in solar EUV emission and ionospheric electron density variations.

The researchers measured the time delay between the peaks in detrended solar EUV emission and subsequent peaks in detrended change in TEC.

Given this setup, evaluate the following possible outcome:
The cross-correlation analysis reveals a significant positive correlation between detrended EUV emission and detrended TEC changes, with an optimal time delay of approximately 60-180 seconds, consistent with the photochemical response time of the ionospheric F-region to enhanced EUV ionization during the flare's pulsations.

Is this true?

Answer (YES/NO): NO